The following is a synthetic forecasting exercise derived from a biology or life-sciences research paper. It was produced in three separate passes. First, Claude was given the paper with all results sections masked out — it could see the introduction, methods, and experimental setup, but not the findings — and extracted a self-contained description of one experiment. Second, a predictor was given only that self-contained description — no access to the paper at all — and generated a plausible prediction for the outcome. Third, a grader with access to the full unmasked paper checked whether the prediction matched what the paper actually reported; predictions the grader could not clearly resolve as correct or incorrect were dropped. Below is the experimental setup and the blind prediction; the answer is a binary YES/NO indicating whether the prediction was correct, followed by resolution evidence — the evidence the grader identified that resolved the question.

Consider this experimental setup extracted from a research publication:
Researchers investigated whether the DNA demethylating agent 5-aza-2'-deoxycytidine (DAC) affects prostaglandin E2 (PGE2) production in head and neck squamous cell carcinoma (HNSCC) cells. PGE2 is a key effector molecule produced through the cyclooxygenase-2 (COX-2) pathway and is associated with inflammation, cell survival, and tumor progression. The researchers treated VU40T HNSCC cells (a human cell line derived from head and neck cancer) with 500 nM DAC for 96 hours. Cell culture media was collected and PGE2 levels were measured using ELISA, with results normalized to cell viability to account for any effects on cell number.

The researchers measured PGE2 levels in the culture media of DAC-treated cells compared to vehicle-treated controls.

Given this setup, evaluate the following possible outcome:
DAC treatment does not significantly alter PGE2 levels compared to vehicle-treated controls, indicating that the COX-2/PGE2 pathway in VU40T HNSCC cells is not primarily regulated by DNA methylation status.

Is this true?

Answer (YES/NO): NO